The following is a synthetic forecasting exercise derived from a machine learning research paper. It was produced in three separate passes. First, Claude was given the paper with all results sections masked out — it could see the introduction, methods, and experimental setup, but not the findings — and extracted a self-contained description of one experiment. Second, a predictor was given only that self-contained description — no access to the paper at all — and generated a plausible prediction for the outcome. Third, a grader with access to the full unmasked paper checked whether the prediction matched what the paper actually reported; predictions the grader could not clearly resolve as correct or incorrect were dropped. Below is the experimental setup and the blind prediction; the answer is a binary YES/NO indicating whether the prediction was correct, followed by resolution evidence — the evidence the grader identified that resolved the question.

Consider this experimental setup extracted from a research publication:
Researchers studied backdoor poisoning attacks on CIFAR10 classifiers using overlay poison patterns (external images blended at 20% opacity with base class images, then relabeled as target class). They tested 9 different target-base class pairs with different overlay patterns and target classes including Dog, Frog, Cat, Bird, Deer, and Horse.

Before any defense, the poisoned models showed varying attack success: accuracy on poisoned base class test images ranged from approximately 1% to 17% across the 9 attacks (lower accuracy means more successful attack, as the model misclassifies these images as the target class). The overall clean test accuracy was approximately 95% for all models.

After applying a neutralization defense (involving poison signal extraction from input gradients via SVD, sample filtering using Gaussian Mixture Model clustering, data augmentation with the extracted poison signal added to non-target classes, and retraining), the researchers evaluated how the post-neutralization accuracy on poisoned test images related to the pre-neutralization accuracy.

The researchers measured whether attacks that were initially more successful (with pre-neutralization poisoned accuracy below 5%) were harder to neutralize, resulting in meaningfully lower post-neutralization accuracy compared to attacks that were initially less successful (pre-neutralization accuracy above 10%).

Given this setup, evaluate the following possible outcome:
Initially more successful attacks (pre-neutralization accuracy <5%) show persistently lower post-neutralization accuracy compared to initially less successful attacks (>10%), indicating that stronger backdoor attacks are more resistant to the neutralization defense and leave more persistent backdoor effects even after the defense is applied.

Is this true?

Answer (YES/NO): NO